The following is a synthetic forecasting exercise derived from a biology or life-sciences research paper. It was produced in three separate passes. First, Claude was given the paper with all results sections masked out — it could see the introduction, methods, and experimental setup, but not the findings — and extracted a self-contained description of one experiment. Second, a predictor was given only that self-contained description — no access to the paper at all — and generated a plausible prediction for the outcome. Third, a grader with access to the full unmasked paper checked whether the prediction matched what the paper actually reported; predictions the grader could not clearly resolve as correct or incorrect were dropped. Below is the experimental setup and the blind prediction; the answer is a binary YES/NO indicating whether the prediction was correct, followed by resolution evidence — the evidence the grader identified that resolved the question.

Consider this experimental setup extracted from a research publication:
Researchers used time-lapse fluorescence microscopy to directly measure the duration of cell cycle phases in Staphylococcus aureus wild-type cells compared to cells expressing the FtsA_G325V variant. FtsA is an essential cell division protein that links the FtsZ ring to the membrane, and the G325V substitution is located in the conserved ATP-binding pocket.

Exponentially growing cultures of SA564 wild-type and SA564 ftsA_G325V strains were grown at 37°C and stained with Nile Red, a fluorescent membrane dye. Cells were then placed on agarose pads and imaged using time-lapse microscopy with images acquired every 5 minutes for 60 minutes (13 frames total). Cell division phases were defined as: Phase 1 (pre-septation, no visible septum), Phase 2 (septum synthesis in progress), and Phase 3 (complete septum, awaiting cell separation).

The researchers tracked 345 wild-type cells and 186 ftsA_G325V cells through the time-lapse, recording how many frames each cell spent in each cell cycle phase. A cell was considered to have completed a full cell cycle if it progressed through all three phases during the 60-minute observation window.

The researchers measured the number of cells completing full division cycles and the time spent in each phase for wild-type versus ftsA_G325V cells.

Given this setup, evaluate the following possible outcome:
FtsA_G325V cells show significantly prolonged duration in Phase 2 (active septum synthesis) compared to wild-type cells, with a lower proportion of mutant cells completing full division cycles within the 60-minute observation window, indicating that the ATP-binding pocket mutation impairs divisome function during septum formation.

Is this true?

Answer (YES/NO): NO